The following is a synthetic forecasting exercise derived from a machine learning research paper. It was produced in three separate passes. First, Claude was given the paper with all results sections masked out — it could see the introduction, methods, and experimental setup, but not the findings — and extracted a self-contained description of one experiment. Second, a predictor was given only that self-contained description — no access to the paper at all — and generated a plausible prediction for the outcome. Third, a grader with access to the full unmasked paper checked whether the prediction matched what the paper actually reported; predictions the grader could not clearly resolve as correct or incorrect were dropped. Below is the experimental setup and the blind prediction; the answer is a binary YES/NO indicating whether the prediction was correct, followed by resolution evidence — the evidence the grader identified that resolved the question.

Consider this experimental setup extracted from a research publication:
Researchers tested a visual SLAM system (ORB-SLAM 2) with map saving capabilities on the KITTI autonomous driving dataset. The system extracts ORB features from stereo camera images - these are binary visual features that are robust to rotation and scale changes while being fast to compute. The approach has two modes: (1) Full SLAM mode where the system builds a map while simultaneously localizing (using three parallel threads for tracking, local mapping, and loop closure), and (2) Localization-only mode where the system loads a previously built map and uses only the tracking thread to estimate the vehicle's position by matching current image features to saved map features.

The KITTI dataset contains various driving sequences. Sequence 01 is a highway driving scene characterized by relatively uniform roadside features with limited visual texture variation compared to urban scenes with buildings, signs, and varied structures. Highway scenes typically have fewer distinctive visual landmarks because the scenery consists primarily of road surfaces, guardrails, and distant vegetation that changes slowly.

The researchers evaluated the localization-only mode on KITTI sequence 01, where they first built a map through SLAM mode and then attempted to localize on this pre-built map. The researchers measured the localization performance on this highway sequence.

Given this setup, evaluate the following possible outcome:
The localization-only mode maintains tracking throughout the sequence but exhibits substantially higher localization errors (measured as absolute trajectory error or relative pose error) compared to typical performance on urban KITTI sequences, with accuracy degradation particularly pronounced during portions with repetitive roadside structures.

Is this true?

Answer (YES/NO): YES